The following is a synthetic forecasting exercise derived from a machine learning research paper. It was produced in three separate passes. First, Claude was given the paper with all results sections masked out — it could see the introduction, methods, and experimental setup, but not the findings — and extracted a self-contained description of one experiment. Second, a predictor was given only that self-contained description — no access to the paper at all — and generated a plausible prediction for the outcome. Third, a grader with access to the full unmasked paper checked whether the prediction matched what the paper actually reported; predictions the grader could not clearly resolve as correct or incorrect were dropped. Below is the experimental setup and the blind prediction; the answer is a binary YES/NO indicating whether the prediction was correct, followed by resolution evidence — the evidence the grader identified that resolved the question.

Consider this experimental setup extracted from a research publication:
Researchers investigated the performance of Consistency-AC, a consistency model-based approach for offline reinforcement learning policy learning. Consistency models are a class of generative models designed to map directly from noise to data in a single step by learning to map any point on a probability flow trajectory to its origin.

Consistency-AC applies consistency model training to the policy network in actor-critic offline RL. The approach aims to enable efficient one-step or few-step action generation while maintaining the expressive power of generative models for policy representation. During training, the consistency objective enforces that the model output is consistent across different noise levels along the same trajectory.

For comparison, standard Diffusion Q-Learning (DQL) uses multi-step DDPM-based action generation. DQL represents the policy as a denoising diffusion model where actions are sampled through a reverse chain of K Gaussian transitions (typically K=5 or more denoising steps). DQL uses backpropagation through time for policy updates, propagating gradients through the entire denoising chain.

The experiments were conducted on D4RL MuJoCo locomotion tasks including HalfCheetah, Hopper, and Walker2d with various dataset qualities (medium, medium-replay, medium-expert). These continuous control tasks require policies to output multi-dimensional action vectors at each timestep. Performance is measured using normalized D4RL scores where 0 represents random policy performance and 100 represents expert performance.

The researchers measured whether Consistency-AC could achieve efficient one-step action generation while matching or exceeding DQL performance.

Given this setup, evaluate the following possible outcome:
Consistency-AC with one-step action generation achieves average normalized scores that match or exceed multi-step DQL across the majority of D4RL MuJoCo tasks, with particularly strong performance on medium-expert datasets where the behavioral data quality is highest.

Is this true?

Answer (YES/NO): NO